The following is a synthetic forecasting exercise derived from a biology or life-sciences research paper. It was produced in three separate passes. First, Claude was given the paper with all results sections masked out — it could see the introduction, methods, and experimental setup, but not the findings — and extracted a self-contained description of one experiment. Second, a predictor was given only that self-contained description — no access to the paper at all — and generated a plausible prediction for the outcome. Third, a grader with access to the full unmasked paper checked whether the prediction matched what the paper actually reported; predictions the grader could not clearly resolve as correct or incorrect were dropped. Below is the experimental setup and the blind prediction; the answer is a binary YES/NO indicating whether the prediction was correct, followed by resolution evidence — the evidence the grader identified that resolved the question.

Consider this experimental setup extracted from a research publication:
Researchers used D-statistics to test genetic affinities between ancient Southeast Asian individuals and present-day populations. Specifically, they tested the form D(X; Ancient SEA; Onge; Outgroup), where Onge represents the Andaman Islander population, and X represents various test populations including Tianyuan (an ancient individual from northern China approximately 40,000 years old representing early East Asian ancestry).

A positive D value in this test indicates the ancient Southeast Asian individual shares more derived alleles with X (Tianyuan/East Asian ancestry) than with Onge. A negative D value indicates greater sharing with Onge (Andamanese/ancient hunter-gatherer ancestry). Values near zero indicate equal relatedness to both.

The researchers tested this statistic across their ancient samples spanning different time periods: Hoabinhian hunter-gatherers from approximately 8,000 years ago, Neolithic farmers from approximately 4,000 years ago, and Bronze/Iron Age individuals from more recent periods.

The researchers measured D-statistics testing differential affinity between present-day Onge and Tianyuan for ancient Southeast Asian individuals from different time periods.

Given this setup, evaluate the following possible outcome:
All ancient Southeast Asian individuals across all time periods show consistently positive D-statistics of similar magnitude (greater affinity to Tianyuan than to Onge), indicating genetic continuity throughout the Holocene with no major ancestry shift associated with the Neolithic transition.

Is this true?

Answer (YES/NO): NO